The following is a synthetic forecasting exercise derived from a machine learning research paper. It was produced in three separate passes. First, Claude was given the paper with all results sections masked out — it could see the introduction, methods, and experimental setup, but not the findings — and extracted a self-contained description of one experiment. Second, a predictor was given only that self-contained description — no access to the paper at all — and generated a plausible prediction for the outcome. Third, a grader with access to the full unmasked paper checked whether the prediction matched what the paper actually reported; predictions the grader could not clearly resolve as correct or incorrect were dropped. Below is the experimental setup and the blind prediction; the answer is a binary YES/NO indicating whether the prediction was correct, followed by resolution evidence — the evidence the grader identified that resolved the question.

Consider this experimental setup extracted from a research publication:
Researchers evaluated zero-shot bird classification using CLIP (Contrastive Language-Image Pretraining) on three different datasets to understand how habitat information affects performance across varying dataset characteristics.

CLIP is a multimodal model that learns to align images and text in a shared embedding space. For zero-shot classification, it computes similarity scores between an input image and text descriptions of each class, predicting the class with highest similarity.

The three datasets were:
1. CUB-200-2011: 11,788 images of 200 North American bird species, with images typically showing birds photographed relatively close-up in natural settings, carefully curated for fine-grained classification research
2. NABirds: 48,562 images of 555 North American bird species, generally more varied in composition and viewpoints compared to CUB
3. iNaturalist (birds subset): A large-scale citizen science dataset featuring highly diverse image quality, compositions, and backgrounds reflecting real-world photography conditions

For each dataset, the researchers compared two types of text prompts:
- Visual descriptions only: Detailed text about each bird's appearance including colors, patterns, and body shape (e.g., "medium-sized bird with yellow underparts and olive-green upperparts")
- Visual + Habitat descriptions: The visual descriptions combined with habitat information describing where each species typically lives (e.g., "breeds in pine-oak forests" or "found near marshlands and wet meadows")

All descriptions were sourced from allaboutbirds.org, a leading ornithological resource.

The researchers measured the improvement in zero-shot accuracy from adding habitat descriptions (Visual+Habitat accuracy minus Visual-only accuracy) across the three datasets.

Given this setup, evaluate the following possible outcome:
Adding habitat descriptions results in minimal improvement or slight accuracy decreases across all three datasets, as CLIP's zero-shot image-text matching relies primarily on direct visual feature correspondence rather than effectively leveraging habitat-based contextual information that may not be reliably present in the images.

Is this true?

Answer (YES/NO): NO